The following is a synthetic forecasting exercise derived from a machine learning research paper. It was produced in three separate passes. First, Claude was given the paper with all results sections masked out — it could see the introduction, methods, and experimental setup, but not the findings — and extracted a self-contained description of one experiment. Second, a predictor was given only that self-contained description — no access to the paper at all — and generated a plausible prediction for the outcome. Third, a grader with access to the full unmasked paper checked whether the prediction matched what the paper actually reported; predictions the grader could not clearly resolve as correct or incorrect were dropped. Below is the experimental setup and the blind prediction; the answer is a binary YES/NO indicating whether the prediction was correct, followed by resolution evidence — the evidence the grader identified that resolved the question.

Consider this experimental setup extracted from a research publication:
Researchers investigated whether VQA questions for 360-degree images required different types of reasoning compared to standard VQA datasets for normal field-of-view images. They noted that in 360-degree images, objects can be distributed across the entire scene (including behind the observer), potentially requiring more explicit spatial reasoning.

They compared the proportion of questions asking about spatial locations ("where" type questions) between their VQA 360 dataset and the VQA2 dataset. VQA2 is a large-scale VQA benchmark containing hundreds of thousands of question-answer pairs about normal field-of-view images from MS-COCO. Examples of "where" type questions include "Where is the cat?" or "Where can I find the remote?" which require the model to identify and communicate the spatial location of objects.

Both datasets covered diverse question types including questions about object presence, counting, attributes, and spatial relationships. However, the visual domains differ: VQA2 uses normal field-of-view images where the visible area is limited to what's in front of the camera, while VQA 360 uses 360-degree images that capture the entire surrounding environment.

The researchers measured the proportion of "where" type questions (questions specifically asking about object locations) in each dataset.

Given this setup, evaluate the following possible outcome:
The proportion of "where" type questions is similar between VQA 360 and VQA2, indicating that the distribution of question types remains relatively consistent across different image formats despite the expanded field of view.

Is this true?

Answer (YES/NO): NO